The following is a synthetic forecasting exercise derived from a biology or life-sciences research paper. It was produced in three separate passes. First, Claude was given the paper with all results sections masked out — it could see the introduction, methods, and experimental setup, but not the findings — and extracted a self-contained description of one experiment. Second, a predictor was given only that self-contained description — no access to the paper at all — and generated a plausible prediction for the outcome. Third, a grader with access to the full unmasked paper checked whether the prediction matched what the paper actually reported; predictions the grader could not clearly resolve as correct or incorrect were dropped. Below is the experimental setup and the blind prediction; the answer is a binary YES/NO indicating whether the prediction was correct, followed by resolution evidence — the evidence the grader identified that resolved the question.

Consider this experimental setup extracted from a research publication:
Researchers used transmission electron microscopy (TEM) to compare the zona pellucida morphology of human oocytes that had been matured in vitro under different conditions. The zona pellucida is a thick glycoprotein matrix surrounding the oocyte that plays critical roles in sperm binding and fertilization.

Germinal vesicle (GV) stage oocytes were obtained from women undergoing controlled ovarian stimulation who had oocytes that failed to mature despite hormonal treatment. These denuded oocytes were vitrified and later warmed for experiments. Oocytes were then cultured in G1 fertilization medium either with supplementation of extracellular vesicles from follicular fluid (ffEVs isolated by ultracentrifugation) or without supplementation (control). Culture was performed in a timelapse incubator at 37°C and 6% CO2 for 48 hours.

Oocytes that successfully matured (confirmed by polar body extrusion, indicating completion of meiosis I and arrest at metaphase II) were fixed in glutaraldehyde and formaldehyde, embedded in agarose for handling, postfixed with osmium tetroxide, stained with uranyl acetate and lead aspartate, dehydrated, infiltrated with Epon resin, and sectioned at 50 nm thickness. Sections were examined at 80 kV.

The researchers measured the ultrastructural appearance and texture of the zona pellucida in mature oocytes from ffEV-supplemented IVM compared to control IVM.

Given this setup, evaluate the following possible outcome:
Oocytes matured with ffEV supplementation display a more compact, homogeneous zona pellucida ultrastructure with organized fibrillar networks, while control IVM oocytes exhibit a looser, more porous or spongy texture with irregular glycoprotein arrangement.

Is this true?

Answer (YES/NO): NO